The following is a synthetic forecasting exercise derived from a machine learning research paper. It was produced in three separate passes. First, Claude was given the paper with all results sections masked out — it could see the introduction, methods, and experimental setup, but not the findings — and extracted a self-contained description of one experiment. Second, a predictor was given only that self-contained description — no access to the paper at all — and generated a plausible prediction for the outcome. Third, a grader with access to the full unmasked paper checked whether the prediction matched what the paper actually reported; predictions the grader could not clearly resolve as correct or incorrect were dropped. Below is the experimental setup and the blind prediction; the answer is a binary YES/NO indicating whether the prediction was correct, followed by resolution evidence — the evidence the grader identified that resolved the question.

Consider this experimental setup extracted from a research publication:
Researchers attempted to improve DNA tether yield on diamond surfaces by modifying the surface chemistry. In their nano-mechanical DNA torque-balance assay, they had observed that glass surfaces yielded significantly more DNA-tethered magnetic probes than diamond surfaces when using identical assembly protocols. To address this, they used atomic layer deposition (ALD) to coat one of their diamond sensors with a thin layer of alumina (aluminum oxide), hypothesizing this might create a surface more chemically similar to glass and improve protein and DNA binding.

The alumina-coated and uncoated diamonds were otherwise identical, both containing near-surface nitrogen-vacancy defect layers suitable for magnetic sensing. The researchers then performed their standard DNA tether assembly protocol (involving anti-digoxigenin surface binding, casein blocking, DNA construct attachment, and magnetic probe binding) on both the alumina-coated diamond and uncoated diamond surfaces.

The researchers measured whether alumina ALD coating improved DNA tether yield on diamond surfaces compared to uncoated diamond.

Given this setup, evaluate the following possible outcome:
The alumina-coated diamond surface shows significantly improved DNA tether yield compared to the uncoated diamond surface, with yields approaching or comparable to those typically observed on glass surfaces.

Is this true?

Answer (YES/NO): NO